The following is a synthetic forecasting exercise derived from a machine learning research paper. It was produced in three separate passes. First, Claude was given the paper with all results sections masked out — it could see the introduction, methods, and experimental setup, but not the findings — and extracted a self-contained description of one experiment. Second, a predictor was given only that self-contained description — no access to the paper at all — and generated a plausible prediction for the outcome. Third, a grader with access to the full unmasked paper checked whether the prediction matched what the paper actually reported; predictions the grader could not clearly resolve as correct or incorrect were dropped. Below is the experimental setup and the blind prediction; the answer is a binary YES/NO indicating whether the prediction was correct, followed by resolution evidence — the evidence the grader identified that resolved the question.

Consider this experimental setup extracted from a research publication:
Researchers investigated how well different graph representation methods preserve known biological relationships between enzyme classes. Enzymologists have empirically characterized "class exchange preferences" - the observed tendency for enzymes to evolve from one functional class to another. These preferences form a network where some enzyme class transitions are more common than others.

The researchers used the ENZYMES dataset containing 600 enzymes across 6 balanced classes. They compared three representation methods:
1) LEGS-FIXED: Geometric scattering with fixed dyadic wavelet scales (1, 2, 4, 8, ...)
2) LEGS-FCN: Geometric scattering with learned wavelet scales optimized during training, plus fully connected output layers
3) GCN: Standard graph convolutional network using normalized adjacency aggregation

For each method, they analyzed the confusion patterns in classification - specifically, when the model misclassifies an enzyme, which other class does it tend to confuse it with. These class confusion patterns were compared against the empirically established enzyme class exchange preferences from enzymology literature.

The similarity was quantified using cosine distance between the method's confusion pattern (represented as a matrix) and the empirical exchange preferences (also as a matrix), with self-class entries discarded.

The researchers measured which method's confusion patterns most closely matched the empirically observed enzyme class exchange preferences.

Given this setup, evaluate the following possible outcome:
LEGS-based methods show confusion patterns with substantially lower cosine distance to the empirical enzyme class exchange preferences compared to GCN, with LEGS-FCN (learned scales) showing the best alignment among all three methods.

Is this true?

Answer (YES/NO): NO